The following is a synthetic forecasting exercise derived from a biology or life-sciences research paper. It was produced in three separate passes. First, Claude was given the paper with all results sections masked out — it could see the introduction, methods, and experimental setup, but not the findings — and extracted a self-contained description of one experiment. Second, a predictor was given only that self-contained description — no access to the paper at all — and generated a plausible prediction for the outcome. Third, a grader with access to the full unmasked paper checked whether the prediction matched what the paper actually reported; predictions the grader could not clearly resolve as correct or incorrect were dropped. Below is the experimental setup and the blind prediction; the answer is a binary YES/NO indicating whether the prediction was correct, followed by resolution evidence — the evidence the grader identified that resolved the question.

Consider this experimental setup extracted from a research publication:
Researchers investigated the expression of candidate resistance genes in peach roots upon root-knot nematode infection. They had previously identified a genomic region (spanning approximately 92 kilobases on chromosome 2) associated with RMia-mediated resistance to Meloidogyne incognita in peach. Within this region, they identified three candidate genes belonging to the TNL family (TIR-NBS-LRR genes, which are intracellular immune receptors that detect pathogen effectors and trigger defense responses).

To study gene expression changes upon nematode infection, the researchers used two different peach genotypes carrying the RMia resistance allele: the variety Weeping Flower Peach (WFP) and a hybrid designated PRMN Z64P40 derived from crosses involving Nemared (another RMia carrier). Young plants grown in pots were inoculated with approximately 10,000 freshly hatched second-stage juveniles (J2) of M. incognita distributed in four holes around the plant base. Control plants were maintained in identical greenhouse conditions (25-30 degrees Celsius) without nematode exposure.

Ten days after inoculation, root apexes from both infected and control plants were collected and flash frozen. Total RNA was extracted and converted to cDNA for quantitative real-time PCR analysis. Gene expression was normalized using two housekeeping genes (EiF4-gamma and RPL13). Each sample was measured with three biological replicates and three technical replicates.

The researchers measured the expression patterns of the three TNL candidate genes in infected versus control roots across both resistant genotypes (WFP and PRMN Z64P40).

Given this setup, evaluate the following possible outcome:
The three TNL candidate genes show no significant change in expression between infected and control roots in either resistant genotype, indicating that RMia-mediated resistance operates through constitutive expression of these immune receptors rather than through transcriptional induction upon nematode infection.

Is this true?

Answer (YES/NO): NO